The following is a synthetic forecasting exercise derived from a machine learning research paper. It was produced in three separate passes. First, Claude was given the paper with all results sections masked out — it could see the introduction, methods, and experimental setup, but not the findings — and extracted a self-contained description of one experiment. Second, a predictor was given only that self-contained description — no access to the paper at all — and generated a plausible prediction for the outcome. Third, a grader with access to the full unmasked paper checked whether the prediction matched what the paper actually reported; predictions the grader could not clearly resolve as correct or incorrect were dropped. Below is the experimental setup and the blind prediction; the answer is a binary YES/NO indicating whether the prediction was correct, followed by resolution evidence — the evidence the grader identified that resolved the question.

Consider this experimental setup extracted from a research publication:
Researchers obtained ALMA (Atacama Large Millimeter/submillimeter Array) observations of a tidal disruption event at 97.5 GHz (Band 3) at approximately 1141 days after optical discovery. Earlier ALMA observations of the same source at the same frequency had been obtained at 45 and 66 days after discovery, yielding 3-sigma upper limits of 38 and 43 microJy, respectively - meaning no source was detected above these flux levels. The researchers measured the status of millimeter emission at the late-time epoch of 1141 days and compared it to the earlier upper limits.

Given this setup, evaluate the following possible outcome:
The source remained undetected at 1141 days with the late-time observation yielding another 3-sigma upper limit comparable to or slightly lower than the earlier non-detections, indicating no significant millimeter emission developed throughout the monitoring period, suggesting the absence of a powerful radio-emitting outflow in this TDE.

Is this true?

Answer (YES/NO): NO